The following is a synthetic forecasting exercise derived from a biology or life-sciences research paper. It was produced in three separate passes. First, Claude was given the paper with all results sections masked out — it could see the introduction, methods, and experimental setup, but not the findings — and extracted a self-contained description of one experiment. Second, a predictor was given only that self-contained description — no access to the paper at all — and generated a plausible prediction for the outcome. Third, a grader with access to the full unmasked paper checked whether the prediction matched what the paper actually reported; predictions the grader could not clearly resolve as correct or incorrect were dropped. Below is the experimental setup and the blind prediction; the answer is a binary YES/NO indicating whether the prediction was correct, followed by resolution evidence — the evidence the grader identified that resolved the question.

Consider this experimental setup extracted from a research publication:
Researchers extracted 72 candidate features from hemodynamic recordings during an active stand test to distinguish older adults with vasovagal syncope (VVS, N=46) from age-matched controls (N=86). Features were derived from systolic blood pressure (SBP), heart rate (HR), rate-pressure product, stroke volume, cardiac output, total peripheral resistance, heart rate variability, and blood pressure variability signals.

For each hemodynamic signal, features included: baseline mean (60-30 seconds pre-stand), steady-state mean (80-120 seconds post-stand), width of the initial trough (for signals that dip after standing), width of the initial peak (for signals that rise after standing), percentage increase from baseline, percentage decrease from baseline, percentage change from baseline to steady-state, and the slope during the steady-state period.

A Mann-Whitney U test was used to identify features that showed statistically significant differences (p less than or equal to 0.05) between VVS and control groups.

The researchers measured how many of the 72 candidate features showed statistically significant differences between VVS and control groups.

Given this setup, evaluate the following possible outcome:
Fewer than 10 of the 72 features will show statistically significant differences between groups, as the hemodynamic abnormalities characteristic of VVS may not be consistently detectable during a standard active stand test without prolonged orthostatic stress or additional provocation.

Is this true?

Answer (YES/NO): NO